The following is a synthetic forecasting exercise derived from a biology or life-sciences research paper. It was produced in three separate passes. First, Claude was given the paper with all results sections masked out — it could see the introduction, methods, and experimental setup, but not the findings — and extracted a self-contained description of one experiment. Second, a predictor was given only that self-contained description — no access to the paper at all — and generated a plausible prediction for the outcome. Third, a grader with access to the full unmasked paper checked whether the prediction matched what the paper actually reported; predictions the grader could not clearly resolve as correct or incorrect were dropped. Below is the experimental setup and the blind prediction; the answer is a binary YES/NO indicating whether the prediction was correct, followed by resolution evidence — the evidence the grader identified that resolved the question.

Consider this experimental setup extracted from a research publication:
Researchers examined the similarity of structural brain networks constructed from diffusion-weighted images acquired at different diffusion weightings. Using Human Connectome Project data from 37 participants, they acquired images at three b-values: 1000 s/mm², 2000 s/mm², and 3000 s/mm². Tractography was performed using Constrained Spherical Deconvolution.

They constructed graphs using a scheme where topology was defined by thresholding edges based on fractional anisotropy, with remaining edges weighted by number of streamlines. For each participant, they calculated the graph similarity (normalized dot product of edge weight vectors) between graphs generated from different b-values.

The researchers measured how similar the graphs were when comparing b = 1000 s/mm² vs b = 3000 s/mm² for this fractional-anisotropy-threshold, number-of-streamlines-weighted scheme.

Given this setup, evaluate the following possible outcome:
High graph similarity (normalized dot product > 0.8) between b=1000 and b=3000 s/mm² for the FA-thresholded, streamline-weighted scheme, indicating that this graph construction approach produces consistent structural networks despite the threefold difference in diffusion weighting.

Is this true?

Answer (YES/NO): NO